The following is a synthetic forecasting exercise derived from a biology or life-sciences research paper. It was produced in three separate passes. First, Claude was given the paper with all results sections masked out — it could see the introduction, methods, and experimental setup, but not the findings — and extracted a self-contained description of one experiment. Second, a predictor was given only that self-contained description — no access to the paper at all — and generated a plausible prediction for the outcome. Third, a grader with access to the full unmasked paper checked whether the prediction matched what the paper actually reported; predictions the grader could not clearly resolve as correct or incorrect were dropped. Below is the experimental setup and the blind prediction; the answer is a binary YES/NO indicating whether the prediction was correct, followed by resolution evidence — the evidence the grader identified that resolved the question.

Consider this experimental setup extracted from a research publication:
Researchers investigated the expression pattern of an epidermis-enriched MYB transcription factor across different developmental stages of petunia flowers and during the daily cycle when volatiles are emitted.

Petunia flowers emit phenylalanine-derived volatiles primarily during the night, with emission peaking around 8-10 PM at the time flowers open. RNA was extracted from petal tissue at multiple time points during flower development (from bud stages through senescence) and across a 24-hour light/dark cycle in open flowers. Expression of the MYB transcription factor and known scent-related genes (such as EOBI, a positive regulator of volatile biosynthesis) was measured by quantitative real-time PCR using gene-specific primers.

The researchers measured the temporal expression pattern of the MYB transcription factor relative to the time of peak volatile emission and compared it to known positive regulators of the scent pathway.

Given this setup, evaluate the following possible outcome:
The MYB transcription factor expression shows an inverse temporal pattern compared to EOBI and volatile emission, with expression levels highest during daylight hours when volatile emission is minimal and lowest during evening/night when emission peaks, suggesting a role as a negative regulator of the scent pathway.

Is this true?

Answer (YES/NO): YES